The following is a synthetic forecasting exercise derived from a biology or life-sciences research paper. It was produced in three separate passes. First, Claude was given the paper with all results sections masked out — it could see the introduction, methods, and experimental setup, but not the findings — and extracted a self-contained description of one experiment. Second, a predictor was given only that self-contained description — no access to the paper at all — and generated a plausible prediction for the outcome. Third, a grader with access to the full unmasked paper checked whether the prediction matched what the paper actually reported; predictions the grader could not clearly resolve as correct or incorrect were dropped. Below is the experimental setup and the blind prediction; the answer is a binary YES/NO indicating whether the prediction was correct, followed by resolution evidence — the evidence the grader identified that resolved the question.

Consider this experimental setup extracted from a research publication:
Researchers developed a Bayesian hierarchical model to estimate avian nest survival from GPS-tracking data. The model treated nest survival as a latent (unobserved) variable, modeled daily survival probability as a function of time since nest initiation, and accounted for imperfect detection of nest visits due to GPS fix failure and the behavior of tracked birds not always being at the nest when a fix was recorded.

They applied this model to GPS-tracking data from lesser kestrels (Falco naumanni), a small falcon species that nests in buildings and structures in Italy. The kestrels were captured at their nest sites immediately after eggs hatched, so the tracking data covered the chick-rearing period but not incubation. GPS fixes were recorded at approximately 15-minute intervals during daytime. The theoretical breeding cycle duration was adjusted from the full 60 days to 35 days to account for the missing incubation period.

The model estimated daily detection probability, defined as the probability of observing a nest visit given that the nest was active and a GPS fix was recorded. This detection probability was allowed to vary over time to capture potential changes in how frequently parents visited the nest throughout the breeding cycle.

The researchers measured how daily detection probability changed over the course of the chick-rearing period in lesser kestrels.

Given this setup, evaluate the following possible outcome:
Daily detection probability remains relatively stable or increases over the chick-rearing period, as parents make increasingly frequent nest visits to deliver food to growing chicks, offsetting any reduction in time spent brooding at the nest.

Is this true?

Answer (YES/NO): NO